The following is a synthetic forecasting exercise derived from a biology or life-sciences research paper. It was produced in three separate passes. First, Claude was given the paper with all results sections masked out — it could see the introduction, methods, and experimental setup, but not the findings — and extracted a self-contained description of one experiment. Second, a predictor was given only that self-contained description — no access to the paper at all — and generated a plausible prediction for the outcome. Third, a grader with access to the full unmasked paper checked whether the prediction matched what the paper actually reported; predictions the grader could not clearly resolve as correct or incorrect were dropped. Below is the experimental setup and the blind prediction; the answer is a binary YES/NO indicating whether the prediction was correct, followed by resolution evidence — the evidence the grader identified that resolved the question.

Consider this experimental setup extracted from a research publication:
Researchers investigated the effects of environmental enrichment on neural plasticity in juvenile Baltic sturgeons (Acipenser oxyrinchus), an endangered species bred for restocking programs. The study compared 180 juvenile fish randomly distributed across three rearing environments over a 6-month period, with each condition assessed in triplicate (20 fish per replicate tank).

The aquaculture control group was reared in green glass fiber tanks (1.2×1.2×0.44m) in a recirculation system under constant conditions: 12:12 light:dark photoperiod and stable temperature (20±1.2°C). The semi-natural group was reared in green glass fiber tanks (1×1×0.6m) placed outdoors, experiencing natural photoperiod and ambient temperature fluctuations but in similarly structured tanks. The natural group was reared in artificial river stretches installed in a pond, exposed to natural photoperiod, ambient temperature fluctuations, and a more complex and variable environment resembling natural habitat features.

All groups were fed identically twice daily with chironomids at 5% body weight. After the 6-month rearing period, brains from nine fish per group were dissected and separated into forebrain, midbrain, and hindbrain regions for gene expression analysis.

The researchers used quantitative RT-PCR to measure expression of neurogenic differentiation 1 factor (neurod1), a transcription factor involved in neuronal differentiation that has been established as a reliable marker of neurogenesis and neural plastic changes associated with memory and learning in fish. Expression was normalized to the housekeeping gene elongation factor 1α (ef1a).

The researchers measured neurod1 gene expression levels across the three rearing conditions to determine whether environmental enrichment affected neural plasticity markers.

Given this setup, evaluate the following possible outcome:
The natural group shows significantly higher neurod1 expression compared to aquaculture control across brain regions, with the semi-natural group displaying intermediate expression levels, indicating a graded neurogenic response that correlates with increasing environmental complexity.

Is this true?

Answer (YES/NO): NO